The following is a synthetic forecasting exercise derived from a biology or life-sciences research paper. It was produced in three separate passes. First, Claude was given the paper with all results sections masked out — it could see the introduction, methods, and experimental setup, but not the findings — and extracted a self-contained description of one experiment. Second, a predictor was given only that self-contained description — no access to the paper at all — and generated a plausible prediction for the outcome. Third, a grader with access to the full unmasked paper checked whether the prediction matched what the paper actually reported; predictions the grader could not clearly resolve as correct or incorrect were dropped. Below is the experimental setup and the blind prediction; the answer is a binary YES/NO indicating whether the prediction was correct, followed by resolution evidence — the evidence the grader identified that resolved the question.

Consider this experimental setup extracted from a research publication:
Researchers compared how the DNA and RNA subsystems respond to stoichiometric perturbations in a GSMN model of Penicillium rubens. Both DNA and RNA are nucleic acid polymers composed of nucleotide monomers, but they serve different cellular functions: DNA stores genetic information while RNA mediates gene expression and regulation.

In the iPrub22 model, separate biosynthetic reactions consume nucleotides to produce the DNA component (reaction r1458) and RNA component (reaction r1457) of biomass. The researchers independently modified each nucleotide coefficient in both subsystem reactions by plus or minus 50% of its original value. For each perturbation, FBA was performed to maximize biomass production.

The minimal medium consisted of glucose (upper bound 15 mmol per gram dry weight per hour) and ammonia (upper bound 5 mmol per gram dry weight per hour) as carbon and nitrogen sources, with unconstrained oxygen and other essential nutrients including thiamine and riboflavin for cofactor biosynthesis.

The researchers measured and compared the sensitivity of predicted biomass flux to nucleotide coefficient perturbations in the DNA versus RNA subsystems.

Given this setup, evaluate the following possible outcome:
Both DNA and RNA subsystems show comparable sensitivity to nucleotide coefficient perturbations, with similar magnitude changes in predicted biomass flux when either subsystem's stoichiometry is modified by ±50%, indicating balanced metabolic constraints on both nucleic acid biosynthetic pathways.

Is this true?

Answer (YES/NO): YES